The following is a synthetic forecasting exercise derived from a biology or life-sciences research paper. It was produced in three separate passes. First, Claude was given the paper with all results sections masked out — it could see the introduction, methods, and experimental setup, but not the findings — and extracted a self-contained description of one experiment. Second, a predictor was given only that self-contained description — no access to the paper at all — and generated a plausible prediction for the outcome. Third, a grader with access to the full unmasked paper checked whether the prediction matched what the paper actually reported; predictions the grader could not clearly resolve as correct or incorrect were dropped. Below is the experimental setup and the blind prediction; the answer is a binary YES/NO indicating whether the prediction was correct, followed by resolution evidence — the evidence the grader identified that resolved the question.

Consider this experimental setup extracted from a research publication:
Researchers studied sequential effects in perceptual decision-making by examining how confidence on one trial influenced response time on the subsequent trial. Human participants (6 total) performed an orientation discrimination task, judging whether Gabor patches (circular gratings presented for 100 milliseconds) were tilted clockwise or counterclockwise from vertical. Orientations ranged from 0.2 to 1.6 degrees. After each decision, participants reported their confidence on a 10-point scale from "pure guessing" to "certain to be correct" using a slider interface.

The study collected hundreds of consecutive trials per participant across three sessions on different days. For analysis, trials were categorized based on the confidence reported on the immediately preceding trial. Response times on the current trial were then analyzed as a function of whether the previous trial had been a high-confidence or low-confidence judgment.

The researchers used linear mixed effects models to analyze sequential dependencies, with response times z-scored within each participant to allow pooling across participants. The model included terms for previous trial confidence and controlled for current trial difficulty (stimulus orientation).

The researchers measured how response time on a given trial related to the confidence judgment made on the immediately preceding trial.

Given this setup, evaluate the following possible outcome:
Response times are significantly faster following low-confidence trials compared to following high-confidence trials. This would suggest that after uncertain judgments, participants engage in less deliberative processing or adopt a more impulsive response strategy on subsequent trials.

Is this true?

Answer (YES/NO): NO